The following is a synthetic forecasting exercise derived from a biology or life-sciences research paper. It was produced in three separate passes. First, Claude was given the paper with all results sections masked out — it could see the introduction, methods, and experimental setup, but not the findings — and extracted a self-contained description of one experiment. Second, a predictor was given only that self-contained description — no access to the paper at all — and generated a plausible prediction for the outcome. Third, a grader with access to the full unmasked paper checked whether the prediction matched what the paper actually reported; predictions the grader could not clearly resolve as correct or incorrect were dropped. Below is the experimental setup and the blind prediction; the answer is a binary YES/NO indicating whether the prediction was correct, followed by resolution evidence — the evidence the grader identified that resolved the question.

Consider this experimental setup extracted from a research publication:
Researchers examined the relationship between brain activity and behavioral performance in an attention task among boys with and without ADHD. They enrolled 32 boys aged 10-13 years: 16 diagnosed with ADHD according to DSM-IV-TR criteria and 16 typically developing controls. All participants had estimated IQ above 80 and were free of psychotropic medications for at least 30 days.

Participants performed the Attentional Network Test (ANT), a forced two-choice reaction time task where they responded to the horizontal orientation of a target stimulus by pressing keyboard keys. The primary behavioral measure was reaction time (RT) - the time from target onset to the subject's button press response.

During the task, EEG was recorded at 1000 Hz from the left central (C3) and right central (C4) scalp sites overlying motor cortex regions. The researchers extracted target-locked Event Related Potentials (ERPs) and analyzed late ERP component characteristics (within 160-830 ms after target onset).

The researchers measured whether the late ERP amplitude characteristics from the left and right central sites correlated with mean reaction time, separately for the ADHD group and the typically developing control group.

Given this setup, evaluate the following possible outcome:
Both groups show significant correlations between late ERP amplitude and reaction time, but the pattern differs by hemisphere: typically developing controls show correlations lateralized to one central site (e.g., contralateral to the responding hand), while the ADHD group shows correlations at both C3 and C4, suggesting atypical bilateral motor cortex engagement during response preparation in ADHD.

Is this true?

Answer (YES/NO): NO